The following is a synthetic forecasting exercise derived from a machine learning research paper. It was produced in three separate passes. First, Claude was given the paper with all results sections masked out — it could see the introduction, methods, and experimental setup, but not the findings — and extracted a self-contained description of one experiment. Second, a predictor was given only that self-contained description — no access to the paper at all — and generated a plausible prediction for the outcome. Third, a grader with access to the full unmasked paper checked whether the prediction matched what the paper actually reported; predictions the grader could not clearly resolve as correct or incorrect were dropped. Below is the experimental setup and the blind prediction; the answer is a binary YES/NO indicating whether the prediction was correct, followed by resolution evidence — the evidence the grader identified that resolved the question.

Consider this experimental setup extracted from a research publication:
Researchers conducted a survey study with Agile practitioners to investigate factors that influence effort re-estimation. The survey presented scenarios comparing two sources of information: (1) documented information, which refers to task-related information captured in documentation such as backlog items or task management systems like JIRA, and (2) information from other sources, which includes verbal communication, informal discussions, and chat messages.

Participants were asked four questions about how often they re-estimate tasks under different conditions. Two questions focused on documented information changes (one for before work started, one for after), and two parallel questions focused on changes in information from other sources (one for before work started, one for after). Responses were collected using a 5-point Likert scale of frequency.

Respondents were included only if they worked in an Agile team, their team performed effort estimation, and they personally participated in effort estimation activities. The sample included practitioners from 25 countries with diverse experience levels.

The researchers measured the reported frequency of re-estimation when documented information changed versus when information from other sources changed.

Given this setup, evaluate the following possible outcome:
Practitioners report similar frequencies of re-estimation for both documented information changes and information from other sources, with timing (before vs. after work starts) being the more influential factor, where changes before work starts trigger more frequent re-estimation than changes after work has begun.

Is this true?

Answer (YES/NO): NO